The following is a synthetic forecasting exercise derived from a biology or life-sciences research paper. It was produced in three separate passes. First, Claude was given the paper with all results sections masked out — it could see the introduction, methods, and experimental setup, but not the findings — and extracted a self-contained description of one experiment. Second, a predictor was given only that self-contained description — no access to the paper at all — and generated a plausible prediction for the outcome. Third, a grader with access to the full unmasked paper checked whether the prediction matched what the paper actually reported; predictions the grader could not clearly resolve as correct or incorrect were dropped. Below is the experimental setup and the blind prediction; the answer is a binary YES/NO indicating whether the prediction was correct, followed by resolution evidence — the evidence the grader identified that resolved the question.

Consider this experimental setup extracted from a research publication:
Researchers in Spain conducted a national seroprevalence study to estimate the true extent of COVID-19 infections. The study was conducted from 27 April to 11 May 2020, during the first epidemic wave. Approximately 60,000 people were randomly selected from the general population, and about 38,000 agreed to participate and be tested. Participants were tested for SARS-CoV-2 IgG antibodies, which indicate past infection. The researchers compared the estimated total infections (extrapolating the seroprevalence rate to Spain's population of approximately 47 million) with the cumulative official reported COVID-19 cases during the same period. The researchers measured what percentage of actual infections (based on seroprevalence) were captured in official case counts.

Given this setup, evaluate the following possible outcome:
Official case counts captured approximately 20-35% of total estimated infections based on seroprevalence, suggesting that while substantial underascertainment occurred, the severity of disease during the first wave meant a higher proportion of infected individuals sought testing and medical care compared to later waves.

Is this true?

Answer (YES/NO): NO